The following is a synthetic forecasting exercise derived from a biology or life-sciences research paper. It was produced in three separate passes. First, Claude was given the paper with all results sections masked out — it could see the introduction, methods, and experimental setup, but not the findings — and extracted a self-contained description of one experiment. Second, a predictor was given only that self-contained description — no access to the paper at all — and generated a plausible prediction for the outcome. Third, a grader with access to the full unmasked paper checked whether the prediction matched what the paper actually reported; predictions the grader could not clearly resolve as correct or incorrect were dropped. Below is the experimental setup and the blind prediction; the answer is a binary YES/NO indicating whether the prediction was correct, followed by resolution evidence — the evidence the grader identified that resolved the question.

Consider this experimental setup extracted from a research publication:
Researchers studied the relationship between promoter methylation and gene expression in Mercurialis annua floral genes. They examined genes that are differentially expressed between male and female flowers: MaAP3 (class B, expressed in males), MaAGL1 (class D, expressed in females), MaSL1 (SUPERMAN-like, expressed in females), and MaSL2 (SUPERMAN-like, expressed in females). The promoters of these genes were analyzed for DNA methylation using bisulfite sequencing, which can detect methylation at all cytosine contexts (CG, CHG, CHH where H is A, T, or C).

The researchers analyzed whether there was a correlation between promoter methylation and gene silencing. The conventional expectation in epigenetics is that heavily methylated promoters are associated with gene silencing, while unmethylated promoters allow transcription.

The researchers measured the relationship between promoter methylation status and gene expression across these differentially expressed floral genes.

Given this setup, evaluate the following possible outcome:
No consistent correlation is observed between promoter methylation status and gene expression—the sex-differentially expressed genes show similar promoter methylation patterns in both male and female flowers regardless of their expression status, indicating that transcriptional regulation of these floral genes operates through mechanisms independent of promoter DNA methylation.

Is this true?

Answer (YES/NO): YES